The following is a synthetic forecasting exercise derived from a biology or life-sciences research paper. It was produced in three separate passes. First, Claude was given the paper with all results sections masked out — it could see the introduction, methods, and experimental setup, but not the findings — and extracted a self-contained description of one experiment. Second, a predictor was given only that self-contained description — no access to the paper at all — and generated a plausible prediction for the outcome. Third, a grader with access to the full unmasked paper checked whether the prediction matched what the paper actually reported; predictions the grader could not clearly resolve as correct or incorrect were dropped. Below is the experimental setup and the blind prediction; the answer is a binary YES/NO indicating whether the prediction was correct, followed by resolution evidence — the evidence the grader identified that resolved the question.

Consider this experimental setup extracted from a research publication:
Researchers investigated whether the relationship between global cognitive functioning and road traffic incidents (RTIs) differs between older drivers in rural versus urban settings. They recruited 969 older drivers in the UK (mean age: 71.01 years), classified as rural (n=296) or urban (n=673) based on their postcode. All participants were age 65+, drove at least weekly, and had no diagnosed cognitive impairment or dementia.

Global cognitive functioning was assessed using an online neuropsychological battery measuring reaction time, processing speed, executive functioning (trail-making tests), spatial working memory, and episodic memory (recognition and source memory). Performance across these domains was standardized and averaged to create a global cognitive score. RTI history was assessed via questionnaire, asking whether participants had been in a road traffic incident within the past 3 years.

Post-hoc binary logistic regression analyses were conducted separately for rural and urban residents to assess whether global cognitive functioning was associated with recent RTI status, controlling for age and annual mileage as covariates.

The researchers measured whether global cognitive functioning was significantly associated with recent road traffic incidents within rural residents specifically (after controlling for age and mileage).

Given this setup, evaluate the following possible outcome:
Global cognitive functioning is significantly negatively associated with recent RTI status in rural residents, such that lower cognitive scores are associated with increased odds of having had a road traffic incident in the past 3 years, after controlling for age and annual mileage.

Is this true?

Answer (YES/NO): NO